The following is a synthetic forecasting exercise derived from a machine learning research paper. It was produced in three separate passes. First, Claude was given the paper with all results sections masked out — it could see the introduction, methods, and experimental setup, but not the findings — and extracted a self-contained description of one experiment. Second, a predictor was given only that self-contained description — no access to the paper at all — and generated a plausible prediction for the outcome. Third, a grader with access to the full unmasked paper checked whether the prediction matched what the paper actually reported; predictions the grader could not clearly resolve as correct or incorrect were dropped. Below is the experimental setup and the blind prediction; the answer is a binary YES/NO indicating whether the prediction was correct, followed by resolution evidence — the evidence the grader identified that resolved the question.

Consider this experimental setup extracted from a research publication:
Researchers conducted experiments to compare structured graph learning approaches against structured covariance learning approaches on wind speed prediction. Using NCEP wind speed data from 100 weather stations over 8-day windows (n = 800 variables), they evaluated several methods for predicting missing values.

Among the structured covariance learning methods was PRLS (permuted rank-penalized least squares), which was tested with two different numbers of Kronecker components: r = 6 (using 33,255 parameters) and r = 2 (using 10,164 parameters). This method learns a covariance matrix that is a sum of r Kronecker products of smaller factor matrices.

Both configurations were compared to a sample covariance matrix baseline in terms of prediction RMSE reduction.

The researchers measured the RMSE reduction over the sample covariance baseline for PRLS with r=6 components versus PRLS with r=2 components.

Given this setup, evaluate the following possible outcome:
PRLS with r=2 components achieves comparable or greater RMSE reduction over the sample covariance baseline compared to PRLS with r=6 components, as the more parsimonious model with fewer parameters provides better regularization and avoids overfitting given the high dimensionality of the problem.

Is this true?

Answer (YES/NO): NO